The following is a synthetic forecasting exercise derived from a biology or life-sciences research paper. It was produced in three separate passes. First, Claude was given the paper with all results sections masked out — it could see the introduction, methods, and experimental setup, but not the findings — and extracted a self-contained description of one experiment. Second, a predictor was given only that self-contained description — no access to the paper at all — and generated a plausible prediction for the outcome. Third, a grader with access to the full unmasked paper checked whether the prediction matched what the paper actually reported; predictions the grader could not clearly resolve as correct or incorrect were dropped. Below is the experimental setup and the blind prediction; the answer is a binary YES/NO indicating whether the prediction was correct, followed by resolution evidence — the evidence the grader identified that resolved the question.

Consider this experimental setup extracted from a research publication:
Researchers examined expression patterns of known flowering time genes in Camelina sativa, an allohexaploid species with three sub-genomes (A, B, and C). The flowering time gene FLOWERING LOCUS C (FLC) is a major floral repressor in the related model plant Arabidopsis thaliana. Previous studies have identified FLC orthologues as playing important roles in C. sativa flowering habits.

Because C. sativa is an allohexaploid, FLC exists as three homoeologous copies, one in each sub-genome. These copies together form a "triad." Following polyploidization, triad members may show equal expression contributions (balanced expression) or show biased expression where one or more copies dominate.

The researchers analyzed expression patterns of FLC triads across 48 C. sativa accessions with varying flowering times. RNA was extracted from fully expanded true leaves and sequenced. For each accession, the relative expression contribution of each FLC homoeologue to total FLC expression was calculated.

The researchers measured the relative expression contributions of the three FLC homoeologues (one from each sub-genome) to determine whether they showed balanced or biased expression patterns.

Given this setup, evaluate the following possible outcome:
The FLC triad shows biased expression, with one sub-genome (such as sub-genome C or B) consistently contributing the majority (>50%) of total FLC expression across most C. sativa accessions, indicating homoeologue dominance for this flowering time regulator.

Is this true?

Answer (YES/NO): YES